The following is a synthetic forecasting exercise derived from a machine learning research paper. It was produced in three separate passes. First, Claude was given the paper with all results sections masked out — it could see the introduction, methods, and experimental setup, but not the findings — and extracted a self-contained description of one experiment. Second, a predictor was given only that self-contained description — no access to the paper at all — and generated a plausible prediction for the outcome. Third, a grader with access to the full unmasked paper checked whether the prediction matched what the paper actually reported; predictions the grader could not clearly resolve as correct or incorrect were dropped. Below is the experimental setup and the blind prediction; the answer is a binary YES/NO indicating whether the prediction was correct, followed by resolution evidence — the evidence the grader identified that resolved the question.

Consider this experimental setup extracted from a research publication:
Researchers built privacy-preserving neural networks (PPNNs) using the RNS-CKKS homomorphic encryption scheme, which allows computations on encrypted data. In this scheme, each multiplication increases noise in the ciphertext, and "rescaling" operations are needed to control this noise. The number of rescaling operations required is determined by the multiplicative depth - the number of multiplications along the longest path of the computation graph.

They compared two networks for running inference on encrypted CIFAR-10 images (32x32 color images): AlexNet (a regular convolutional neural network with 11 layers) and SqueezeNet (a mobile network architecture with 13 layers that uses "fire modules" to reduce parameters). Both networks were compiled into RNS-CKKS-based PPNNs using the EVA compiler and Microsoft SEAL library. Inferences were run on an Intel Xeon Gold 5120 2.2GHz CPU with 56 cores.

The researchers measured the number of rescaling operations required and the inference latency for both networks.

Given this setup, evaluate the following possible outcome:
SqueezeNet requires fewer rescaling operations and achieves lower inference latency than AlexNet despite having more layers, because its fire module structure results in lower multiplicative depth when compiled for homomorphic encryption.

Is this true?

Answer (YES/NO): NO